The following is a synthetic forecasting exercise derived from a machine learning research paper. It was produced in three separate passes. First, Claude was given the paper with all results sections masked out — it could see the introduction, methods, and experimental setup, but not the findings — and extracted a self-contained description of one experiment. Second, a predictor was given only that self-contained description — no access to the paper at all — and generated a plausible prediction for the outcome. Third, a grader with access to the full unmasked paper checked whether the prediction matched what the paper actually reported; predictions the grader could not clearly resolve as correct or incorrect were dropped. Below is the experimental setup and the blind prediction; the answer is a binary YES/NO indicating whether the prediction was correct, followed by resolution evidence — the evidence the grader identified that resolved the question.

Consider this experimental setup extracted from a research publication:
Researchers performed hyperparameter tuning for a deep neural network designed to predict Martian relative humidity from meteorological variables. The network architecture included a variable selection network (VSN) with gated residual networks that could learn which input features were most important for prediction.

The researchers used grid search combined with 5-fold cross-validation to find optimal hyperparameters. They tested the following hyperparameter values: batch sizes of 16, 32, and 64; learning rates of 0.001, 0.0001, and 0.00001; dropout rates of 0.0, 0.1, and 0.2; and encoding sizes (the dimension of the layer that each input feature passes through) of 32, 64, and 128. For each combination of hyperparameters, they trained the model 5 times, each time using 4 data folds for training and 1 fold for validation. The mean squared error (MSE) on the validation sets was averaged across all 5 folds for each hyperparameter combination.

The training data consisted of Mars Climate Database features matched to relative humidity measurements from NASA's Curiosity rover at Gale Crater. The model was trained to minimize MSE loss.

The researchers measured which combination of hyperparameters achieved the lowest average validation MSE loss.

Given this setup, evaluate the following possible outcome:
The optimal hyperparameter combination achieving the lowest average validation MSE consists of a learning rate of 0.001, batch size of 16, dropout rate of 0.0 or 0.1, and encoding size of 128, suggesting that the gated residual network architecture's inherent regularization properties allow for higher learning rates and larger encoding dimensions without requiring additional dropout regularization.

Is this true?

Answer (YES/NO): NO